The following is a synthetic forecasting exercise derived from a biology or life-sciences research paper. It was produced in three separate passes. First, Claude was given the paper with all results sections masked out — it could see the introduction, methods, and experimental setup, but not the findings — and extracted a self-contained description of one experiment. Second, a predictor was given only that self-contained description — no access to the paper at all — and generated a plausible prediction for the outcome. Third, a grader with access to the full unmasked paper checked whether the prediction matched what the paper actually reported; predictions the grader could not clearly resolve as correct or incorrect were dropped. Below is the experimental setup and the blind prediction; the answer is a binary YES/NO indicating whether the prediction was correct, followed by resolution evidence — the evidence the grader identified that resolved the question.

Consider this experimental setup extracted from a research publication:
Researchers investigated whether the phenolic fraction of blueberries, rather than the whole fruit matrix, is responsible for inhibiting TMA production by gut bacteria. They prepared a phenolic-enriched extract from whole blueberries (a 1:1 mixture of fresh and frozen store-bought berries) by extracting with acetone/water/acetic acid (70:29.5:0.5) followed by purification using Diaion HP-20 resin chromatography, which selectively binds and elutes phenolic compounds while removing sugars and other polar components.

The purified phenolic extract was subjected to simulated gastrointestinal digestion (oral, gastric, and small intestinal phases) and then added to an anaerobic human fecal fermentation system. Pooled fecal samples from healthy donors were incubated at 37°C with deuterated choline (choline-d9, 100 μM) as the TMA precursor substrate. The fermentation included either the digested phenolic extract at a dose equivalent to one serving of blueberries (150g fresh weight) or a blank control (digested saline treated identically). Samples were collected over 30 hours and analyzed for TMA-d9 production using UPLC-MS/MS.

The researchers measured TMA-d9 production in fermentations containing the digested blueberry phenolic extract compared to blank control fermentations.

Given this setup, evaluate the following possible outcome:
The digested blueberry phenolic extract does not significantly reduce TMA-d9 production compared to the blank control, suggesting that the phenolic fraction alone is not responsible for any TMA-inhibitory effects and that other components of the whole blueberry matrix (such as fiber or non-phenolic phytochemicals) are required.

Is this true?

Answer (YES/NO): YES